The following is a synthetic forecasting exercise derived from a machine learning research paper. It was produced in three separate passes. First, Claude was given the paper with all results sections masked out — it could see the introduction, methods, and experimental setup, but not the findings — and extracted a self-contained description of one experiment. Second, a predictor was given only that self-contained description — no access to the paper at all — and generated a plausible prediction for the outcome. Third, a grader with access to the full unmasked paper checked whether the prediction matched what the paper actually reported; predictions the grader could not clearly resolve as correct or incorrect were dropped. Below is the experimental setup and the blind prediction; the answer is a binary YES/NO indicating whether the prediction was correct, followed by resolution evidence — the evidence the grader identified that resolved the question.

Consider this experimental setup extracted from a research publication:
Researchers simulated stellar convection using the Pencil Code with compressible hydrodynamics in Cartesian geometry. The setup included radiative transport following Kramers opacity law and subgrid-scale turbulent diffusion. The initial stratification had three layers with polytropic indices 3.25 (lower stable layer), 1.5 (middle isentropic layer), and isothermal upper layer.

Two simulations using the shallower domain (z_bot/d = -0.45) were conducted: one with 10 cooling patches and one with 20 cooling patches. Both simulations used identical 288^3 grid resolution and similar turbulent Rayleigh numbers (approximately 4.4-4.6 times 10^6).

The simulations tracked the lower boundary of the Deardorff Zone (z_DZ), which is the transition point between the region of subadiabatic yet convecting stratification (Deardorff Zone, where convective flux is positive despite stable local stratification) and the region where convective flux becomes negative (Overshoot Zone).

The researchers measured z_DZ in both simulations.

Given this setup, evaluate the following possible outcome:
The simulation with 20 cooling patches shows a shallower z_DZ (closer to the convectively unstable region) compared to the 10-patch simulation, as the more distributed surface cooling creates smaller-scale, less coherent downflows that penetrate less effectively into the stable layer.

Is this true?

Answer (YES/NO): NO